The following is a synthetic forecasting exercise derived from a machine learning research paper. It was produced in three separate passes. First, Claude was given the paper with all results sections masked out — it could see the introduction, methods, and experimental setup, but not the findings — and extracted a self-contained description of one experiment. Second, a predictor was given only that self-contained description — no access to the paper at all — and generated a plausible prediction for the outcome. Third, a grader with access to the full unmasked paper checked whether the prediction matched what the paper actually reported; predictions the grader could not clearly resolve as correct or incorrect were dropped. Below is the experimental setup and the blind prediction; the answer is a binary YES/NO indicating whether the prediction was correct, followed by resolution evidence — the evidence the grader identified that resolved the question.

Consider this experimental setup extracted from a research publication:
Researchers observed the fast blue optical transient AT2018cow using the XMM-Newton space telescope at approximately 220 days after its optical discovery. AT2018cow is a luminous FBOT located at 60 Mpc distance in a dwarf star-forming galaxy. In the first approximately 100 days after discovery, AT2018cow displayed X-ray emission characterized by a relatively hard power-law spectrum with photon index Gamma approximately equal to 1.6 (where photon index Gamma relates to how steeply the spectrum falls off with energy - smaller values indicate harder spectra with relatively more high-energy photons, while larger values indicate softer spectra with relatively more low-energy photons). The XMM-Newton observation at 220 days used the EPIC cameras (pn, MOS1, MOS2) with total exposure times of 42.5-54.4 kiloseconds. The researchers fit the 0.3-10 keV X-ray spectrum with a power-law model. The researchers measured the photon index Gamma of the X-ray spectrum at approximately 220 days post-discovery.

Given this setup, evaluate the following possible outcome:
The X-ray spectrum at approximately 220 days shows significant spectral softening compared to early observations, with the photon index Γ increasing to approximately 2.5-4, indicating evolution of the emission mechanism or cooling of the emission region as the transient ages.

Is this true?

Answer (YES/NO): YES